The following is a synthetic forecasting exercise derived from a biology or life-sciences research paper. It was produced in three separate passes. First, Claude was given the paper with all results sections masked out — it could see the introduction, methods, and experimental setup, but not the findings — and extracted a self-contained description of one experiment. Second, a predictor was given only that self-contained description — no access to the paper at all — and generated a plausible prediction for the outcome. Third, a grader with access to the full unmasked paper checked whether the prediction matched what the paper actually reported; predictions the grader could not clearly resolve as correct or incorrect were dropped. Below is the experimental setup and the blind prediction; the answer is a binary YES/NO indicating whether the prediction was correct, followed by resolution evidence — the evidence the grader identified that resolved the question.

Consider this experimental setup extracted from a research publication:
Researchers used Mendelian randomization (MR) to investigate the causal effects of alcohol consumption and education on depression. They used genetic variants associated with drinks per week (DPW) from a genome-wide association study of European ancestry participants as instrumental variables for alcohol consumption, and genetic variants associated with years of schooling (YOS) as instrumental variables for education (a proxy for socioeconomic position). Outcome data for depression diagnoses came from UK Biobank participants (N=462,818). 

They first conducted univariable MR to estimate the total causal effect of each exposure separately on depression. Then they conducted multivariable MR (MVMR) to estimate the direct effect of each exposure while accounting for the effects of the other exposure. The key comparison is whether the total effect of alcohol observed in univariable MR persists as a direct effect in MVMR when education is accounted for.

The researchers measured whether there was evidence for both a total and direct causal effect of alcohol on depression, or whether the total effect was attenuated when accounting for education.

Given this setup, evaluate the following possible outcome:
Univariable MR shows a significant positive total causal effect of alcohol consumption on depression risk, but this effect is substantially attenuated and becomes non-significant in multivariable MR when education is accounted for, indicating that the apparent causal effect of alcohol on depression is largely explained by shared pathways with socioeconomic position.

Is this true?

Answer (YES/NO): YES